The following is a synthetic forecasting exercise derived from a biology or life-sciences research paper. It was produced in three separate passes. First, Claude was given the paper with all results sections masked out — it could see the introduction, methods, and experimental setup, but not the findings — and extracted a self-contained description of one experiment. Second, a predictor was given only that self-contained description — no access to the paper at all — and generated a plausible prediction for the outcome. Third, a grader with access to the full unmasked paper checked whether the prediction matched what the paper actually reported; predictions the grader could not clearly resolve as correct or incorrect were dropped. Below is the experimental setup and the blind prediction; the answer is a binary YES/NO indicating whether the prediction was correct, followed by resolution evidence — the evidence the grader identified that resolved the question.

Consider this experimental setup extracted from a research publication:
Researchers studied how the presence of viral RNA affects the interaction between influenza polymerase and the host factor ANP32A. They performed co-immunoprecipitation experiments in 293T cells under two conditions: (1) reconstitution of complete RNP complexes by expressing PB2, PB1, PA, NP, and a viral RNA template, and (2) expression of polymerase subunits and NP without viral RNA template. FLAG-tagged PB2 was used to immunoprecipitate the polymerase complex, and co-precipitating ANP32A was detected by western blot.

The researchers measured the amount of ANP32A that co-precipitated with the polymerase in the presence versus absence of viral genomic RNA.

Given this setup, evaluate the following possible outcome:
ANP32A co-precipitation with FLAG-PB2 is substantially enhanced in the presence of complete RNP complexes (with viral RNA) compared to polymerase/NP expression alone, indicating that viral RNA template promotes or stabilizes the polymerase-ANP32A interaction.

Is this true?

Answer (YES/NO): YES